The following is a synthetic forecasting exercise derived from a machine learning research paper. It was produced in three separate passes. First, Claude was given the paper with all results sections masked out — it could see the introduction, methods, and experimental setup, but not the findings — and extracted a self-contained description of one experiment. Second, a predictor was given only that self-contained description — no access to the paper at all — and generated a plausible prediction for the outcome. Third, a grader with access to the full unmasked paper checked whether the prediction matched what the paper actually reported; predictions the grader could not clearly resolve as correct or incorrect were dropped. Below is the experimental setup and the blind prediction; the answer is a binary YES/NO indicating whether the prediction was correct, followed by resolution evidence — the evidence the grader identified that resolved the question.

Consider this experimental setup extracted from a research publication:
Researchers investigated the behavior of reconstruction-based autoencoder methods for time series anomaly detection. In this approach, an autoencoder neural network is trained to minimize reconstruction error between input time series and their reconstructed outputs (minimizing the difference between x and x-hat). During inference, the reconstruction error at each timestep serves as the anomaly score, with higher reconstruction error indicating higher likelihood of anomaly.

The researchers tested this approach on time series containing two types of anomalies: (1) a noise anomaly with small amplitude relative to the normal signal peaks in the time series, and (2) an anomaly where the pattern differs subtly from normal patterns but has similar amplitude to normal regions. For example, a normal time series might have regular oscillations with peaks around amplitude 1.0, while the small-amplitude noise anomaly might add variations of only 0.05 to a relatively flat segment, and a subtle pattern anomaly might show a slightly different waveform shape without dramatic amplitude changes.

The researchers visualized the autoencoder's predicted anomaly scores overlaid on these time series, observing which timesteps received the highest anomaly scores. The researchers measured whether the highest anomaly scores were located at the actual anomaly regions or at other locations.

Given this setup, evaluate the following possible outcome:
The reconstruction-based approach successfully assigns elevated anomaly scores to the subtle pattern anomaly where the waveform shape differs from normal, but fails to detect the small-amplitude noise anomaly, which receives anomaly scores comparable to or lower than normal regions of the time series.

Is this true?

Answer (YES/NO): NO